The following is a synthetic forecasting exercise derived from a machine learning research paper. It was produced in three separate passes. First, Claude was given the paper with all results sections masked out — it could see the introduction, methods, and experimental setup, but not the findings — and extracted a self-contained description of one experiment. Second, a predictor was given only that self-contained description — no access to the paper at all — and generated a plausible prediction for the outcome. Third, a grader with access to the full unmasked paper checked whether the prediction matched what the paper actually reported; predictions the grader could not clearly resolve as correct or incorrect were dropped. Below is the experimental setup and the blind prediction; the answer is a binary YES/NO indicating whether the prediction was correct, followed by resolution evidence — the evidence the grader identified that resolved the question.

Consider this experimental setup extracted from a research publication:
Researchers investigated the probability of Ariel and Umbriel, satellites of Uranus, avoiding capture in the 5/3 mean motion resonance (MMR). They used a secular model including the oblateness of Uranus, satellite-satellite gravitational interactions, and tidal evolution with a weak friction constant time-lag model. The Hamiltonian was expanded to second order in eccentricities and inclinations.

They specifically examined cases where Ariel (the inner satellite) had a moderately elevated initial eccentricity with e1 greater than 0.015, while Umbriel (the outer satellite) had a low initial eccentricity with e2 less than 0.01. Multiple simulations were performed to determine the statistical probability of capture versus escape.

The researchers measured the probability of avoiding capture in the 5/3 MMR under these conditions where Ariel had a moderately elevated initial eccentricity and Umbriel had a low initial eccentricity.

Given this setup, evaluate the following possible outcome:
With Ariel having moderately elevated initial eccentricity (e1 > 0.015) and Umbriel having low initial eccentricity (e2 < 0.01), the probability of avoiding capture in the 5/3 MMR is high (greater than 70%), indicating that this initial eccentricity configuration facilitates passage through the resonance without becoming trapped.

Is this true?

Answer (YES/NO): NO